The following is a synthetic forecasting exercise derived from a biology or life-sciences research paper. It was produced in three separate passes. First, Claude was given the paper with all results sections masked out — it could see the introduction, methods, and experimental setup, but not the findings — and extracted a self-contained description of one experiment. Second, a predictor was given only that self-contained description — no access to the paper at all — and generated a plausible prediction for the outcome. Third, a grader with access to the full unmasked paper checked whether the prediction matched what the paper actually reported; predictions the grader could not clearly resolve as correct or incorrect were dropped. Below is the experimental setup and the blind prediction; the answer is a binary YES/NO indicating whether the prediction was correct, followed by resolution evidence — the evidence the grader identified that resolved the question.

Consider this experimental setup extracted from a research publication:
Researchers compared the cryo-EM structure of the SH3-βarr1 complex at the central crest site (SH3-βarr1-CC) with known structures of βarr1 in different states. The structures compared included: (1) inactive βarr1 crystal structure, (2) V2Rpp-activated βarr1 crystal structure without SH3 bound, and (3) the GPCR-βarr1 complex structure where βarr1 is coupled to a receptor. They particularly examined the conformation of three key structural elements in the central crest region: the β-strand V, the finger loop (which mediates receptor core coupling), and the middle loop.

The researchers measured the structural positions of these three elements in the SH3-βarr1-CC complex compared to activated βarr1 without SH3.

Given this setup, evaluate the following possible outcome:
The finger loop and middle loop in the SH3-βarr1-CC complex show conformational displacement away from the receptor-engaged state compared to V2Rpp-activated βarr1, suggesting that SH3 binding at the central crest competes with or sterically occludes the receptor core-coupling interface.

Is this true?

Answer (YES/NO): YES